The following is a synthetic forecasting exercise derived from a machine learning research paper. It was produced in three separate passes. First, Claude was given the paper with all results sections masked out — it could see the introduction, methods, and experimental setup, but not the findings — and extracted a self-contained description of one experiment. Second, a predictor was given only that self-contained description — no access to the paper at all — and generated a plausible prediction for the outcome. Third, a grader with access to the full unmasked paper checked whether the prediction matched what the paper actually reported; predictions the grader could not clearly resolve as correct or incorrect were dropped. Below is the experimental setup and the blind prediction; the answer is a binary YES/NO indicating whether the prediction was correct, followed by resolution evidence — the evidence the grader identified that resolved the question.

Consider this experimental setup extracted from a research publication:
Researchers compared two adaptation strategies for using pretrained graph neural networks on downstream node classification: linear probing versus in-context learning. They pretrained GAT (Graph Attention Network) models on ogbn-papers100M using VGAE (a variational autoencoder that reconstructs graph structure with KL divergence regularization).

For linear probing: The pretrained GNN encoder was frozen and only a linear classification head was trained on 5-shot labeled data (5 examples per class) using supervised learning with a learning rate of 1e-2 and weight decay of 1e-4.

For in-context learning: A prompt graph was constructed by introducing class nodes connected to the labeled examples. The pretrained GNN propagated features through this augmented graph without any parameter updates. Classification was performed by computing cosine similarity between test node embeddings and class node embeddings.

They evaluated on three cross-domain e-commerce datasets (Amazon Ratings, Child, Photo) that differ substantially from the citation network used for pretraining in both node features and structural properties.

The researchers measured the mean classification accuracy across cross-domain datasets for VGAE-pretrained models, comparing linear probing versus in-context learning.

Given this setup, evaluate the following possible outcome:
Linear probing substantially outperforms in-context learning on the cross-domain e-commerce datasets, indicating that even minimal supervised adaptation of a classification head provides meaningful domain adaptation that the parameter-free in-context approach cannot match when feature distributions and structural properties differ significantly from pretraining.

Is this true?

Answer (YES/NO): YES